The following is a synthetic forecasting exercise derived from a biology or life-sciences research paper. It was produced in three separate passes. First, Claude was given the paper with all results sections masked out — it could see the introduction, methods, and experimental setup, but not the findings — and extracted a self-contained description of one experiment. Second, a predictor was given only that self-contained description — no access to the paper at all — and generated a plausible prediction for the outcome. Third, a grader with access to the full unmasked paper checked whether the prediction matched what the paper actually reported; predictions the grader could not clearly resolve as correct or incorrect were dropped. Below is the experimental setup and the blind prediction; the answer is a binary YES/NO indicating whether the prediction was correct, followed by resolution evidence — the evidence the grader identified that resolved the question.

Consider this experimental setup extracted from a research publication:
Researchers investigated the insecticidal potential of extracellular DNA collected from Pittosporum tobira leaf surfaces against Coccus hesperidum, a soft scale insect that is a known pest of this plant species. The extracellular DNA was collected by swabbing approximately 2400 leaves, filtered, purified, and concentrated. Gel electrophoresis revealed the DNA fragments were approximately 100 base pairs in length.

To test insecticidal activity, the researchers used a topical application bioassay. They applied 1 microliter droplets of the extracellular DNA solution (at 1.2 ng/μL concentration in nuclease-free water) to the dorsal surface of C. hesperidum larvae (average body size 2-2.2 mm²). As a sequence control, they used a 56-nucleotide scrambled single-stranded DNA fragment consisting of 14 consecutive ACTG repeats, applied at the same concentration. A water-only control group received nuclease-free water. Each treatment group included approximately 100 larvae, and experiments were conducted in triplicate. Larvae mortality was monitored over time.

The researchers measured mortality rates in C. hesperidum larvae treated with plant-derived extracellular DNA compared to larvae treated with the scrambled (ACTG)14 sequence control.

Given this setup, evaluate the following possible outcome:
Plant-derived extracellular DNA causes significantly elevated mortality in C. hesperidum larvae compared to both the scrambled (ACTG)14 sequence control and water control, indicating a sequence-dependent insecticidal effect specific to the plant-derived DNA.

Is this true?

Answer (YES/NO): YES